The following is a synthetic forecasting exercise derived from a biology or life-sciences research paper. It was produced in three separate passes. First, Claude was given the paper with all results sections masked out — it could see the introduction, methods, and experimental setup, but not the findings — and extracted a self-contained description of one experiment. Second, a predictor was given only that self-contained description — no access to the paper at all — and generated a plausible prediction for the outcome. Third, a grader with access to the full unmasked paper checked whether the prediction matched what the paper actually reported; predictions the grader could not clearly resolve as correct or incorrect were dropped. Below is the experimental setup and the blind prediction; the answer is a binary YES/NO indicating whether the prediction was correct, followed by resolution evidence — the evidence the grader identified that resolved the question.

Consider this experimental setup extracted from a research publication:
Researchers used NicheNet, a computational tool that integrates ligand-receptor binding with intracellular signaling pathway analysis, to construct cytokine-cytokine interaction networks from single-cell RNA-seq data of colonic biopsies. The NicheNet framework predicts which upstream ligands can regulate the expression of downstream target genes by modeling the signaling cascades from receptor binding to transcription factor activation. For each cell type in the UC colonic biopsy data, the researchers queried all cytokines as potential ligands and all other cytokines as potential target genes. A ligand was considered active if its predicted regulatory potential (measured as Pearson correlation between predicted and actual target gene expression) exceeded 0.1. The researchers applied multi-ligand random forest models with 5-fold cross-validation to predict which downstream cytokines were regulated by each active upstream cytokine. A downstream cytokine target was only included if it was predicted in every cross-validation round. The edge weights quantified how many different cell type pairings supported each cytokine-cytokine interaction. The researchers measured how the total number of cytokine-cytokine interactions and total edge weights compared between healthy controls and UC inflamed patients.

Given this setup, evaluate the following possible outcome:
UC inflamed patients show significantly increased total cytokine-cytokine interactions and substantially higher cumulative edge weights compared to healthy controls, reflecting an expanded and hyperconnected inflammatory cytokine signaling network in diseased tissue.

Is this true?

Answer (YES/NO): NO